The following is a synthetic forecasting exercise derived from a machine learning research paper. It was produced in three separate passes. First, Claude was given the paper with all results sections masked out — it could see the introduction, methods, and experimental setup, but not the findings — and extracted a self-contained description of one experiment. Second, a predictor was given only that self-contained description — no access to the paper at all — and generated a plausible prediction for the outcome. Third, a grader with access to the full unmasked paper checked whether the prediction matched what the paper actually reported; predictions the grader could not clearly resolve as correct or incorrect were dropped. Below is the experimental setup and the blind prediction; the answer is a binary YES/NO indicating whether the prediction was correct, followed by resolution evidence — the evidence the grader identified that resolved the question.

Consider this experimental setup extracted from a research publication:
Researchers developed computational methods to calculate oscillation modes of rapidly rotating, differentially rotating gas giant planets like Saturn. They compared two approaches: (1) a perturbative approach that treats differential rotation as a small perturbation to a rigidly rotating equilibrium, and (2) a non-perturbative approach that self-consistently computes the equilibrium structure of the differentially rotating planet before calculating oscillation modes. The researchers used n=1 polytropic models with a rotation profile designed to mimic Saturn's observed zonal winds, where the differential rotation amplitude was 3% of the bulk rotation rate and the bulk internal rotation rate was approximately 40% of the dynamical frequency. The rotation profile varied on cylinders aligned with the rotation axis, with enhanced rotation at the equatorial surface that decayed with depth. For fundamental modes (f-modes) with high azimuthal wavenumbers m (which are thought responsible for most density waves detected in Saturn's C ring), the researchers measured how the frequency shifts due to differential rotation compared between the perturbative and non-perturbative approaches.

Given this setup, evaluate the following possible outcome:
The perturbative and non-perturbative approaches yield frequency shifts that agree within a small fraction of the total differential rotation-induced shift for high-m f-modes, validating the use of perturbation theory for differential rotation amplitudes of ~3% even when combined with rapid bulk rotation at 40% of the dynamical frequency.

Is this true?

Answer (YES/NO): NO